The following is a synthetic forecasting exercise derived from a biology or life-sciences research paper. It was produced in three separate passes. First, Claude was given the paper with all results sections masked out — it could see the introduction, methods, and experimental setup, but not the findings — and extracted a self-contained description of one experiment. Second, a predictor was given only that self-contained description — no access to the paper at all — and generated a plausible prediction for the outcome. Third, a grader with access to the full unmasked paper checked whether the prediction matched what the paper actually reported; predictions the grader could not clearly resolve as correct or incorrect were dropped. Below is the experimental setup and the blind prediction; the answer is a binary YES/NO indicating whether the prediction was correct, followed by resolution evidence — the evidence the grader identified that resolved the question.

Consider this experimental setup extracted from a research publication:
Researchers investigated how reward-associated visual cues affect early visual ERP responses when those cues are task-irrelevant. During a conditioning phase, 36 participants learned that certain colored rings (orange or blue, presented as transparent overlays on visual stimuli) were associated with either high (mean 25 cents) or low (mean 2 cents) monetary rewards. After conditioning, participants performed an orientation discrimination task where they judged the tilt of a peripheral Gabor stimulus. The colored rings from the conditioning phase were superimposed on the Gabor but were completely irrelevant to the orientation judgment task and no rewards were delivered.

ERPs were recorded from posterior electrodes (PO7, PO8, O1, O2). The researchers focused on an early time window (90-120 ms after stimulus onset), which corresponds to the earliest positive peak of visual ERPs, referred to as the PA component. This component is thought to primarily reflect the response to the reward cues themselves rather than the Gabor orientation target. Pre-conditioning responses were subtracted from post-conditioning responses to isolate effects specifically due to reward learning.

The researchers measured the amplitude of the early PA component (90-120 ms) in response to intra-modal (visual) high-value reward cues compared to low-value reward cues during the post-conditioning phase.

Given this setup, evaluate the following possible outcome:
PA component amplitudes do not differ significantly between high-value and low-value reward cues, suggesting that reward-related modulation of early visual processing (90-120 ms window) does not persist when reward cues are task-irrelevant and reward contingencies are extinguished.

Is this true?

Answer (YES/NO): NO